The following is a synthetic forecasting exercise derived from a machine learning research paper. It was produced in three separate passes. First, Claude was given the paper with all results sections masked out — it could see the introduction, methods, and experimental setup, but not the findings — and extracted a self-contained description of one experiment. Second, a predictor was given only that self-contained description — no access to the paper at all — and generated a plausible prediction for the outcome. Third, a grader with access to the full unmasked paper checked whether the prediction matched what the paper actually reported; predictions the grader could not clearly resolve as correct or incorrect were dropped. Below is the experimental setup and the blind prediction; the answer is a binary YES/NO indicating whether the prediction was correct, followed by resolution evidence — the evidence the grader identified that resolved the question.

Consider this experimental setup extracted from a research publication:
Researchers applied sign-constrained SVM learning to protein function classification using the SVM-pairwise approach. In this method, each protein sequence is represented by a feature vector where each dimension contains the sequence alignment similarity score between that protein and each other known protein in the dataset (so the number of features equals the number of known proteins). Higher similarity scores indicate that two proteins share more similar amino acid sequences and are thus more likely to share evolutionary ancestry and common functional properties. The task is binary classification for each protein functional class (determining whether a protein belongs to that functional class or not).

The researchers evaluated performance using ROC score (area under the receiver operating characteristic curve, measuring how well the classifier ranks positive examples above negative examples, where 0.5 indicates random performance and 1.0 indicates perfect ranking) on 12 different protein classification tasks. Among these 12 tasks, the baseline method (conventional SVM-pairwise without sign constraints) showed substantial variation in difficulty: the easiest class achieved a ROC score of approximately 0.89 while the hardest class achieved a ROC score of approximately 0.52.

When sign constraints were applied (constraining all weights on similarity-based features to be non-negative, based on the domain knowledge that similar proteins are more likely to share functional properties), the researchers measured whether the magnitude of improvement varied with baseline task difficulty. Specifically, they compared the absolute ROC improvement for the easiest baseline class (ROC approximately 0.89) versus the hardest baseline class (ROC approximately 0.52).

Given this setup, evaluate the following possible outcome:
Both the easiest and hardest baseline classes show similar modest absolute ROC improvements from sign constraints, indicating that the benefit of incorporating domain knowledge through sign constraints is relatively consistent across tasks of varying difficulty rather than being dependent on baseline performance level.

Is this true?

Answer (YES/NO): NO